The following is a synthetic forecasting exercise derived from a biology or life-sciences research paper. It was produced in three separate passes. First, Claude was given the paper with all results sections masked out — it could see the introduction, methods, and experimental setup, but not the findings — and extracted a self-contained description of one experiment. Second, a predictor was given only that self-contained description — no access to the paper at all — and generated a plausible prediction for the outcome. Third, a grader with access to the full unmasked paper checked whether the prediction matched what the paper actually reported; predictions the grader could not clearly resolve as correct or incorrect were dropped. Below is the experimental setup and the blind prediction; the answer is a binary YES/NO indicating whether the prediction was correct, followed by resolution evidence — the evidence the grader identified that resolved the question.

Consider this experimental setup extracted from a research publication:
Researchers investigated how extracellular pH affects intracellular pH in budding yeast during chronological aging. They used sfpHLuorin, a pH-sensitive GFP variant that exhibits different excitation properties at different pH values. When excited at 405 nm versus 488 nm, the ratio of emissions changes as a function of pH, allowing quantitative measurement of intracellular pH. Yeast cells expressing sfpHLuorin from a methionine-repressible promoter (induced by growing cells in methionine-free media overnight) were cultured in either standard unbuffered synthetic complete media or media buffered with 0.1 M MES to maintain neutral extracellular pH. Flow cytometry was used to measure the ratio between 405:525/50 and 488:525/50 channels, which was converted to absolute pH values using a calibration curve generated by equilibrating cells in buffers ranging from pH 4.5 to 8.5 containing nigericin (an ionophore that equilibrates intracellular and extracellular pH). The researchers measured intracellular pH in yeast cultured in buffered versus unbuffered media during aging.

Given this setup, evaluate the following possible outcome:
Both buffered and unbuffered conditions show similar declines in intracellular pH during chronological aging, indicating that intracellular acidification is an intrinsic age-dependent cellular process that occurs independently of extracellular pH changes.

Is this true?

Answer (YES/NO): YES